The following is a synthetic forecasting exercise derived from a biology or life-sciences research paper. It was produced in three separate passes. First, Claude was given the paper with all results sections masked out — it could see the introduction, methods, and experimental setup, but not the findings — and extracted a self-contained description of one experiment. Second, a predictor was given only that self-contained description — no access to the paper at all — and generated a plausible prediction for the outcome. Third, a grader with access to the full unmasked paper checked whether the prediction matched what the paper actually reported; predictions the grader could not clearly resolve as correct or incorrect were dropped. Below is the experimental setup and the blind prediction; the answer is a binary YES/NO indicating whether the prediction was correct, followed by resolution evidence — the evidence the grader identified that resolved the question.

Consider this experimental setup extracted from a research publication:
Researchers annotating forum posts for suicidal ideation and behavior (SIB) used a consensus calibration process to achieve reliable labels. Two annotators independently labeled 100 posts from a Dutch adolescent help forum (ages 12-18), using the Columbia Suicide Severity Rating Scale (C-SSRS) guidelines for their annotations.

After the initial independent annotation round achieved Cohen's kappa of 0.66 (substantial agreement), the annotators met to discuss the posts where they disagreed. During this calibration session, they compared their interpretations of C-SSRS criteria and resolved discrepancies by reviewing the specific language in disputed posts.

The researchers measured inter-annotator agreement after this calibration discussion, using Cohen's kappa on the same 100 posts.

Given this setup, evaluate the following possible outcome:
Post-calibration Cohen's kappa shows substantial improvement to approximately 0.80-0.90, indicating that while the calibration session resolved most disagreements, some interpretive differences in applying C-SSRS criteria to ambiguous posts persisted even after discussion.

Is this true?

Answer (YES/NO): NO